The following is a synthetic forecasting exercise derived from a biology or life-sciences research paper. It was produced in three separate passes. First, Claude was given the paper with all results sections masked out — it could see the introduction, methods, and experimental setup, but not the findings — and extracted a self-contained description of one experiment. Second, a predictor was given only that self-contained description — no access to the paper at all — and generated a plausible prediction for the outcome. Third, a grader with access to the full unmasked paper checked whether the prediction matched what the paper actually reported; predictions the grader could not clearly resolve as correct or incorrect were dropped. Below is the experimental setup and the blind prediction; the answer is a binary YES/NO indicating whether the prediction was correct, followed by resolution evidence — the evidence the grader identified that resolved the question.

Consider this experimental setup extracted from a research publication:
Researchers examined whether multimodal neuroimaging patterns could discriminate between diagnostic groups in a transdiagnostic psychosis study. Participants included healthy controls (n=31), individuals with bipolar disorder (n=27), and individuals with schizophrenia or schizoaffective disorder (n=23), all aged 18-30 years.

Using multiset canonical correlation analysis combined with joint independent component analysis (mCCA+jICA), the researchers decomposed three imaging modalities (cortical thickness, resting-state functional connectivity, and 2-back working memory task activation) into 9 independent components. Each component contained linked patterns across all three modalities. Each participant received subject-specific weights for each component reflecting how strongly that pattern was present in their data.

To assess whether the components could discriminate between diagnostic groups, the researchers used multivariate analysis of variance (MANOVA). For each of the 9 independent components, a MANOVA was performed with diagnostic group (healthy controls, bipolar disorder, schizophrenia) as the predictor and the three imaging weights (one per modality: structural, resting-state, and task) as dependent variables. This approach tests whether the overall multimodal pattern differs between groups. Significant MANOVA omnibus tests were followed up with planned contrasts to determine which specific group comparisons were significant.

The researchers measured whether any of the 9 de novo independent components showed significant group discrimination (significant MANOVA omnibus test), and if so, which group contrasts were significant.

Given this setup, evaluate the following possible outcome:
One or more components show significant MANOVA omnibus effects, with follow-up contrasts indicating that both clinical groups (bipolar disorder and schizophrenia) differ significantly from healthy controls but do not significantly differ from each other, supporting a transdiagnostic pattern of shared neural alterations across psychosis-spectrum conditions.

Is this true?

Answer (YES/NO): NO